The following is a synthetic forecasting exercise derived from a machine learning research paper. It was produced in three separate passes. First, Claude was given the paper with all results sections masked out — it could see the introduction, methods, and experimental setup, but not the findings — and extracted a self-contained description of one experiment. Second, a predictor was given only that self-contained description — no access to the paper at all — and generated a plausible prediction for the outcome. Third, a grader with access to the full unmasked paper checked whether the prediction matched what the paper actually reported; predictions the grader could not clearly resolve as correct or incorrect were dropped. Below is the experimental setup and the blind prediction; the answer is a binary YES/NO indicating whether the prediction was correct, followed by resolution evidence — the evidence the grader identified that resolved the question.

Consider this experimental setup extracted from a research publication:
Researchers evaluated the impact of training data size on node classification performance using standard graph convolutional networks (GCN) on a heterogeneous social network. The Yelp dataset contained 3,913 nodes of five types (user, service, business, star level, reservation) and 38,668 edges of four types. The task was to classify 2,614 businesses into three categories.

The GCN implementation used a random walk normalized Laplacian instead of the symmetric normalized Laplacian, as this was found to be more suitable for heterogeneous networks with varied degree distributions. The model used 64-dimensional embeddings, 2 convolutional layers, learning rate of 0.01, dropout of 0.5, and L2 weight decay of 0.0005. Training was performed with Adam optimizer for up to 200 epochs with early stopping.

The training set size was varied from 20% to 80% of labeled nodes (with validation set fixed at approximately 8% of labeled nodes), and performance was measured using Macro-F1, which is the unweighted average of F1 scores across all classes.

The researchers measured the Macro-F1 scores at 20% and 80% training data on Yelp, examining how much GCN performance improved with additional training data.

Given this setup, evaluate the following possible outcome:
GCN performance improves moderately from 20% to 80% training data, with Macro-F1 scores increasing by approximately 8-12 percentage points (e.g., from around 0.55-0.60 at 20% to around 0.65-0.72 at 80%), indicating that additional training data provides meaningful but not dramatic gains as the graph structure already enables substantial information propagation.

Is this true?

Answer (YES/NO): NO